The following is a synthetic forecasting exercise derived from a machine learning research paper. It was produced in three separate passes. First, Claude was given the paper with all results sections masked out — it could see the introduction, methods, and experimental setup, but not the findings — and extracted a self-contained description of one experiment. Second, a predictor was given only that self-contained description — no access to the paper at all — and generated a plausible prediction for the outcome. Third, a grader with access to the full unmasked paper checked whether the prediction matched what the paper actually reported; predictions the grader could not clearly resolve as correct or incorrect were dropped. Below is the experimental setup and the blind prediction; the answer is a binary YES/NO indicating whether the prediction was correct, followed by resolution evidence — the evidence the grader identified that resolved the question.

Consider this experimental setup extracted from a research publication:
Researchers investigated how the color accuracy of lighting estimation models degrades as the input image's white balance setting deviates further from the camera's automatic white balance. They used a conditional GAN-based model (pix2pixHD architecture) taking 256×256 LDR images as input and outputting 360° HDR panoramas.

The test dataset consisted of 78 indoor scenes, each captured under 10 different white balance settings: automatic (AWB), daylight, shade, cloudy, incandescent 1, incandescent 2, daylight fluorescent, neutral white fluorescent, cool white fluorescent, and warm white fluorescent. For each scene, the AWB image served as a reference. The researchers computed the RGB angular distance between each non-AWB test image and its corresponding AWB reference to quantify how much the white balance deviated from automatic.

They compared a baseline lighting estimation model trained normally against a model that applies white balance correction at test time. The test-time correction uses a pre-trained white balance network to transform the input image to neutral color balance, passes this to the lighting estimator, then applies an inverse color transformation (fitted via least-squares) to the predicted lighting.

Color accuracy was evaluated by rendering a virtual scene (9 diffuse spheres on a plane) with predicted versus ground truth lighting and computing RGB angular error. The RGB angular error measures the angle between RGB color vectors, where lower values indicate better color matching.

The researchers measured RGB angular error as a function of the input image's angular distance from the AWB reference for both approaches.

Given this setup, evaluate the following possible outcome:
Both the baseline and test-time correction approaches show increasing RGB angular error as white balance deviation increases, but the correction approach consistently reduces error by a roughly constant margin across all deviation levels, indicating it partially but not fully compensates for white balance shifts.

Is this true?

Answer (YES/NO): NO